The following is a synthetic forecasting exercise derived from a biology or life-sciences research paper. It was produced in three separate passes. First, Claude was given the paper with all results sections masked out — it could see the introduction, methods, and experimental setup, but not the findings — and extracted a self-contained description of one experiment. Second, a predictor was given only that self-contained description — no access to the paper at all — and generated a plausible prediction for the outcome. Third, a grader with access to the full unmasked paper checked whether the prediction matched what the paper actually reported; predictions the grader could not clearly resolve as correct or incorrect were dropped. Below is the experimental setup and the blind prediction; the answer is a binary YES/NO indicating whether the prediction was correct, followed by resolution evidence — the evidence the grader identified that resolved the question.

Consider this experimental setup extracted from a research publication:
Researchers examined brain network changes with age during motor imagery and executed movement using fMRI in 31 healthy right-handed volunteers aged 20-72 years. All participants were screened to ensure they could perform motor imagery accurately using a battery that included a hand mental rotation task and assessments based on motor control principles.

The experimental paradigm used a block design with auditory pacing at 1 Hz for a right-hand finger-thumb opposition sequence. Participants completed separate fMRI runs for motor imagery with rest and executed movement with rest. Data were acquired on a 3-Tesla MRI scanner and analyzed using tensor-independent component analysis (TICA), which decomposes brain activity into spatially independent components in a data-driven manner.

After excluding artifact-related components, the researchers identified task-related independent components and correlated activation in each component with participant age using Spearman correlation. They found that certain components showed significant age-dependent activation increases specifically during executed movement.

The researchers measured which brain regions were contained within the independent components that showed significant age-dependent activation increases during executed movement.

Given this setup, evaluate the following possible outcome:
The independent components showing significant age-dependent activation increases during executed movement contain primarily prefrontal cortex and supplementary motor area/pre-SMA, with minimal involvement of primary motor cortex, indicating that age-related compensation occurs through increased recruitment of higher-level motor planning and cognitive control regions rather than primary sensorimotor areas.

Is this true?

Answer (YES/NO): NO